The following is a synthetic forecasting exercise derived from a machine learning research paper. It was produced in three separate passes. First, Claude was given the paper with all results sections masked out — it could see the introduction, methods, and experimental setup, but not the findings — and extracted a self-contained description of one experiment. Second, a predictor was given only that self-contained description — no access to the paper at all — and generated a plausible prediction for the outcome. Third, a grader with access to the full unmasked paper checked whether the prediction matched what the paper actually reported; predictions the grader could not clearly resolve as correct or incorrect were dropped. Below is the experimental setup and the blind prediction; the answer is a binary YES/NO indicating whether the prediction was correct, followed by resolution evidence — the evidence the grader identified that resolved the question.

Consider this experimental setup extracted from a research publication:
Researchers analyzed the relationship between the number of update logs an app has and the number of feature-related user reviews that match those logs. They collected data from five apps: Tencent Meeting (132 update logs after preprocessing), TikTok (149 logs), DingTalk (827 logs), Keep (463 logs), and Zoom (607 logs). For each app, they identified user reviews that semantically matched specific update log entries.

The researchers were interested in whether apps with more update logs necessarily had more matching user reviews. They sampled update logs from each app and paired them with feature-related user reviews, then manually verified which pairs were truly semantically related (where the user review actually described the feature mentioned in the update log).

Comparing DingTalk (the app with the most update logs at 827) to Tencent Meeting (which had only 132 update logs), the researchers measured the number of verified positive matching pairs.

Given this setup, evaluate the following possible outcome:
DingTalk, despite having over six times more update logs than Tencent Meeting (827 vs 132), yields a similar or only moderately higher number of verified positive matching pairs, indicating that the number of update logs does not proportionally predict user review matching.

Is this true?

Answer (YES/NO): NO